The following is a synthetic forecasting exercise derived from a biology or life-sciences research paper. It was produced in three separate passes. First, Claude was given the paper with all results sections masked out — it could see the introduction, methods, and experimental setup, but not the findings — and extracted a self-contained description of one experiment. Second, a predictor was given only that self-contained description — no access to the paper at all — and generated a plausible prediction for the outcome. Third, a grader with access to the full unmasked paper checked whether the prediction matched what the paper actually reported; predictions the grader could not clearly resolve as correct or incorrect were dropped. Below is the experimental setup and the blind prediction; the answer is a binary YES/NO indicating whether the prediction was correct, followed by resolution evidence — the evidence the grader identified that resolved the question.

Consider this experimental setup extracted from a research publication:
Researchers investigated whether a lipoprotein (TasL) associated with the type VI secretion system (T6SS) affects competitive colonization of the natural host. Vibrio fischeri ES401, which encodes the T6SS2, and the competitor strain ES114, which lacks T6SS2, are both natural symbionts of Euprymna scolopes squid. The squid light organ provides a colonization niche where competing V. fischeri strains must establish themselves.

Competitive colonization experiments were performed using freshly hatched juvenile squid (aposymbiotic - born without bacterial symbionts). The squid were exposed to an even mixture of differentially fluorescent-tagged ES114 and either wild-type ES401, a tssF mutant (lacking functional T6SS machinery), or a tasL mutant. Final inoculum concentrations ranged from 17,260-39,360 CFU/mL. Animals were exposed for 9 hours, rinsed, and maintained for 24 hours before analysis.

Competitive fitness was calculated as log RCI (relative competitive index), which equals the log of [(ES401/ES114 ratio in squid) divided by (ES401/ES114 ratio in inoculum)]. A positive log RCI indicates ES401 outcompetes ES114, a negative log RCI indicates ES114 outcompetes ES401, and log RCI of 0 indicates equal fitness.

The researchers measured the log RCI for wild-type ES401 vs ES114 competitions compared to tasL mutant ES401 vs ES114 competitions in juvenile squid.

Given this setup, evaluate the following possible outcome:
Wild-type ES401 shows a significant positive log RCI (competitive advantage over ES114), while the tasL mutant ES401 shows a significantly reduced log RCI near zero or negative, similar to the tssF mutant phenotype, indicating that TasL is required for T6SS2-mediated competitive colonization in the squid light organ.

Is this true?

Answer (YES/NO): YES